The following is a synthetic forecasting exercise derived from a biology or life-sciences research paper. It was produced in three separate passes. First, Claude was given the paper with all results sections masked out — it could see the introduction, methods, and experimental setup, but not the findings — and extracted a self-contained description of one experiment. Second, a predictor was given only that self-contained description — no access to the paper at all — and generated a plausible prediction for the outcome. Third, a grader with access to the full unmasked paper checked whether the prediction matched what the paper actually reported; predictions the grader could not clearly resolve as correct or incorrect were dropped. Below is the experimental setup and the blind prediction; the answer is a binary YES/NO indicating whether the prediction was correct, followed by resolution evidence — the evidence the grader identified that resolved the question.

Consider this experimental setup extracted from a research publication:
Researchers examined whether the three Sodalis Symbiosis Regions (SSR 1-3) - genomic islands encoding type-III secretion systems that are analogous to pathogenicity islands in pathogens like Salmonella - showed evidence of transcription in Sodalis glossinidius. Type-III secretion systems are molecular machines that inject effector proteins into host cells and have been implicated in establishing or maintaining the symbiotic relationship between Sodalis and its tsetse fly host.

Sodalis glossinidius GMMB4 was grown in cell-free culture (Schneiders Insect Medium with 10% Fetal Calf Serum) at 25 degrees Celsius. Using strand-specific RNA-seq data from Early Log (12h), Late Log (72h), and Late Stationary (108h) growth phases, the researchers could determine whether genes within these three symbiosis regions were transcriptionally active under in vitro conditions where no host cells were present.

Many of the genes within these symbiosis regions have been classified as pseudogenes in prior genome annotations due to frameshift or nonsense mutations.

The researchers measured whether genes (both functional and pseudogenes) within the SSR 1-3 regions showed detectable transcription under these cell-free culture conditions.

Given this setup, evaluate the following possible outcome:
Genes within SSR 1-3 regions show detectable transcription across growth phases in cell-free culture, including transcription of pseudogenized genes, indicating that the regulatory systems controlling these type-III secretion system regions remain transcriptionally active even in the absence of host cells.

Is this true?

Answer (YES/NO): NO